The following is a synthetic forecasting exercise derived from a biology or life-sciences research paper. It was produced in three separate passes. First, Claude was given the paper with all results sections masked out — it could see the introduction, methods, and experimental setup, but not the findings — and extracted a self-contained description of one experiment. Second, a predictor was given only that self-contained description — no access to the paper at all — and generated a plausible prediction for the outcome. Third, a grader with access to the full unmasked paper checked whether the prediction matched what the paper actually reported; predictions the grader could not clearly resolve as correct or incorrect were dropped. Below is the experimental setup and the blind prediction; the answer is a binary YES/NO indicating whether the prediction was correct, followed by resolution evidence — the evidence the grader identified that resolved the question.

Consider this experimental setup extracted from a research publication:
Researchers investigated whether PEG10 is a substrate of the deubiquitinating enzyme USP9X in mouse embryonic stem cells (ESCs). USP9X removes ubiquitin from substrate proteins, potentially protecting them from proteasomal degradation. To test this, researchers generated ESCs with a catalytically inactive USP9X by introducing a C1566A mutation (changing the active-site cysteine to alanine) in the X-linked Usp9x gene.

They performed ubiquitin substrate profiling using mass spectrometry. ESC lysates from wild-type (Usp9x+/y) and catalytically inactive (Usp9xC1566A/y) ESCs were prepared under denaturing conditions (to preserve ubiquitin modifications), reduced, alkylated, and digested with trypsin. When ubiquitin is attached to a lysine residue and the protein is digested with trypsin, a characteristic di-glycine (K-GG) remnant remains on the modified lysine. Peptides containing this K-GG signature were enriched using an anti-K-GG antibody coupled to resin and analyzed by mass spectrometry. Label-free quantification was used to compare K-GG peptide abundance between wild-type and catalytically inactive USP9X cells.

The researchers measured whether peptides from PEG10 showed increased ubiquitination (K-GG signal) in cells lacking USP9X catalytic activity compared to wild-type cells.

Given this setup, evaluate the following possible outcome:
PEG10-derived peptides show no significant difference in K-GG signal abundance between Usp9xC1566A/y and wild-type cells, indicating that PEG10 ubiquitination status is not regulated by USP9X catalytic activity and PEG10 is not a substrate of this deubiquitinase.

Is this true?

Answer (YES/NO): NO